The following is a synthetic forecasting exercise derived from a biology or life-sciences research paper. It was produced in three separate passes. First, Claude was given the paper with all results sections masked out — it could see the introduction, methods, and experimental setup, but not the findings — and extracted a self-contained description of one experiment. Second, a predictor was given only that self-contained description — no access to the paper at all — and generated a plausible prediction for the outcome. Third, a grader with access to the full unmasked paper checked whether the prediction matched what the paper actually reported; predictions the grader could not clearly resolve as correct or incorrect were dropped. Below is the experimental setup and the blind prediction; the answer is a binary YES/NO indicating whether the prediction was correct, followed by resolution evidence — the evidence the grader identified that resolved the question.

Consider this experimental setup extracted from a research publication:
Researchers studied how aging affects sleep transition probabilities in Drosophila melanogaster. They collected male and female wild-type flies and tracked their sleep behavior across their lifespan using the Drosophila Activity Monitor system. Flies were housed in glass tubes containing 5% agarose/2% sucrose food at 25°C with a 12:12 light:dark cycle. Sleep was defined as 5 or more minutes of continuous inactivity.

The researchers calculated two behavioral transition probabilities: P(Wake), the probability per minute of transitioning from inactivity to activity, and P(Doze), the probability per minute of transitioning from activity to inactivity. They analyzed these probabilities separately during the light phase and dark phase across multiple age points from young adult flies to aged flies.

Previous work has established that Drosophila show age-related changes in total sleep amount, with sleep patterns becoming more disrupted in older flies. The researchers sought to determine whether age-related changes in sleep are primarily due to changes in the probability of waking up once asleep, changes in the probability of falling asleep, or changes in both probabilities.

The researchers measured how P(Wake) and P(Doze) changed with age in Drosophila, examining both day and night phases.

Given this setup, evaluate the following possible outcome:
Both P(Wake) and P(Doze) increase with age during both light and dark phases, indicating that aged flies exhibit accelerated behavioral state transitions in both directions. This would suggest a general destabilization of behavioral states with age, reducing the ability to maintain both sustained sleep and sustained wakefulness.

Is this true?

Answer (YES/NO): NO